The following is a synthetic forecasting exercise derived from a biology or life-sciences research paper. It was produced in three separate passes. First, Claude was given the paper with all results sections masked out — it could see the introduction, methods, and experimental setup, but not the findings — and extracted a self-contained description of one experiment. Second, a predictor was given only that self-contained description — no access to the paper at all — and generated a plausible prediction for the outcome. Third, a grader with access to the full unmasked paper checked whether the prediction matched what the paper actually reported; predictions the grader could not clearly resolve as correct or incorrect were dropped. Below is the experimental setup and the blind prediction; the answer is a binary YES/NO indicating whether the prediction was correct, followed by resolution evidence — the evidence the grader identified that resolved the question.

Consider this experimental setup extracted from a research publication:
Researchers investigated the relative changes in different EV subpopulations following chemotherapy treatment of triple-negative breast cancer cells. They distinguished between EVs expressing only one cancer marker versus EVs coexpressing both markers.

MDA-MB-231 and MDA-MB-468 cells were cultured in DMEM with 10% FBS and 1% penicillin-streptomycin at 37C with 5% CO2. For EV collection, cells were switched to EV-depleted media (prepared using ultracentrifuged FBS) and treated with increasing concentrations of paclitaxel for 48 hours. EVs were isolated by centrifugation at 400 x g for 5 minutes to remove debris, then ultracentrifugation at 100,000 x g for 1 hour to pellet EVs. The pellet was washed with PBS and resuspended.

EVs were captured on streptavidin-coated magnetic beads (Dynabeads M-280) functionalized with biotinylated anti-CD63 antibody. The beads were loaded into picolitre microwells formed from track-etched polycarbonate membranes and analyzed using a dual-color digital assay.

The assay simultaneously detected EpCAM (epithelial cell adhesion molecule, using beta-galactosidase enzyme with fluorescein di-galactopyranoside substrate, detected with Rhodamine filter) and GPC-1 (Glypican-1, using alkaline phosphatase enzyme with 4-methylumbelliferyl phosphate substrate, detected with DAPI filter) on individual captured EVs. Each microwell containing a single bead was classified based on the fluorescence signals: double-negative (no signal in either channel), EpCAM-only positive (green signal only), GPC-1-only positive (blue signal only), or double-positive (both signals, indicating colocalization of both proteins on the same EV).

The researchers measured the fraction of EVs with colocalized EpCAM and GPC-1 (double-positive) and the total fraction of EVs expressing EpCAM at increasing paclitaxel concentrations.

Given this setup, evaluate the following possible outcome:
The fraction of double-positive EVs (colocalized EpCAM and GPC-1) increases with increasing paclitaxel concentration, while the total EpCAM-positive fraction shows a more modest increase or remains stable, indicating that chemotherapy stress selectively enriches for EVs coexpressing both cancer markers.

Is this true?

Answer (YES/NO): NO